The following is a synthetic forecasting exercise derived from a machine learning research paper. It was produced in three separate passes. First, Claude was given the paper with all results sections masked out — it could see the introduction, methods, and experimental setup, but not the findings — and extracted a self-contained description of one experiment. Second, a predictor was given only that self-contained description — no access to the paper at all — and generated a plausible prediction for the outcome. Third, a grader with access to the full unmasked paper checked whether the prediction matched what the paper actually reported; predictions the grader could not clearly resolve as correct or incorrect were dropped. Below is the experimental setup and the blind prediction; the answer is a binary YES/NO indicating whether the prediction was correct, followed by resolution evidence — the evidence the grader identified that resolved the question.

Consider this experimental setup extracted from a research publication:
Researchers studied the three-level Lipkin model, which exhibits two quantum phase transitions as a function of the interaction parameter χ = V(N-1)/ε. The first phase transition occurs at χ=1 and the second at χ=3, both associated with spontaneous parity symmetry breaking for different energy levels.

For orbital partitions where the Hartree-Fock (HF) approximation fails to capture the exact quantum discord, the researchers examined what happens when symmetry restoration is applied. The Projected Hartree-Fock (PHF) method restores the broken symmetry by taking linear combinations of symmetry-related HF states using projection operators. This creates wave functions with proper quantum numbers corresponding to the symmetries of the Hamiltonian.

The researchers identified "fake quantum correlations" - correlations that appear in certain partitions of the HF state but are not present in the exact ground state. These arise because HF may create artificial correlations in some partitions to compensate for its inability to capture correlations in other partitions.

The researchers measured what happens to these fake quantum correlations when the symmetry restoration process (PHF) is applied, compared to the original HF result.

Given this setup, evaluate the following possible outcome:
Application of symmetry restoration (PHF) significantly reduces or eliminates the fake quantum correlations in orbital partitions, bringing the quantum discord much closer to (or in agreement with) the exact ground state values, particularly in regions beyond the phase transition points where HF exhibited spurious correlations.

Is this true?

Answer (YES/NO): YES